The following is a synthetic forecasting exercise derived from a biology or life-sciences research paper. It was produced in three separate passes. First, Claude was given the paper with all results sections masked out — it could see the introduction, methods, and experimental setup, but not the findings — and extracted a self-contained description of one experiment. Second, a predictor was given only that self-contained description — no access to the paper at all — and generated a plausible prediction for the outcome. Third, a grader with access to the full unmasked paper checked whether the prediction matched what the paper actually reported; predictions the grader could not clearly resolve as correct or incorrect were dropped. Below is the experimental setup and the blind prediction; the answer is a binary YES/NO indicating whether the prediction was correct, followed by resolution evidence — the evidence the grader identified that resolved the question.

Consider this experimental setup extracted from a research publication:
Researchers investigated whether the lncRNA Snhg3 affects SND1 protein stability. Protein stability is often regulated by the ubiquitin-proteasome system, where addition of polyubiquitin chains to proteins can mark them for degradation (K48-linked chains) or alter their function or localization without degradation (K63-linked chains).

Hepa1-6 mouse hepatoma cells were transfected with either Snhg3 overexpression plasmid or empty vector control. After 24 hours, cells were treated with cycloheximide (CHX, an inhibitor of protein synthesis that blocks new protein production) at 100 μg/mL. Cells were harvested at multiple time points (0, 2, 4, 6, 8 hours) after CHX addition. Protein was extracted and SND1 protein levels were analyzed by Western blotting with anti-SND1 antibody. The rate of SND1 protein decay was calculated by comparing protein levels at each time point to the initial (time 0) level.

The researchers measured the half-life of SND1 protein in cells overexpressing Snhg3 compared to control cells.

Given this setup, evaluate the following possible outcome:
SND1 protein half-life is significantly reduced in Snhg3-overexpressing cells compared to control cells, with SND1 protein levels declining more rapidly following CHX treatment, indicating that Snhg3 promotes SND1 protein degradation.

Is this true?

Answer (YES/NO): NO